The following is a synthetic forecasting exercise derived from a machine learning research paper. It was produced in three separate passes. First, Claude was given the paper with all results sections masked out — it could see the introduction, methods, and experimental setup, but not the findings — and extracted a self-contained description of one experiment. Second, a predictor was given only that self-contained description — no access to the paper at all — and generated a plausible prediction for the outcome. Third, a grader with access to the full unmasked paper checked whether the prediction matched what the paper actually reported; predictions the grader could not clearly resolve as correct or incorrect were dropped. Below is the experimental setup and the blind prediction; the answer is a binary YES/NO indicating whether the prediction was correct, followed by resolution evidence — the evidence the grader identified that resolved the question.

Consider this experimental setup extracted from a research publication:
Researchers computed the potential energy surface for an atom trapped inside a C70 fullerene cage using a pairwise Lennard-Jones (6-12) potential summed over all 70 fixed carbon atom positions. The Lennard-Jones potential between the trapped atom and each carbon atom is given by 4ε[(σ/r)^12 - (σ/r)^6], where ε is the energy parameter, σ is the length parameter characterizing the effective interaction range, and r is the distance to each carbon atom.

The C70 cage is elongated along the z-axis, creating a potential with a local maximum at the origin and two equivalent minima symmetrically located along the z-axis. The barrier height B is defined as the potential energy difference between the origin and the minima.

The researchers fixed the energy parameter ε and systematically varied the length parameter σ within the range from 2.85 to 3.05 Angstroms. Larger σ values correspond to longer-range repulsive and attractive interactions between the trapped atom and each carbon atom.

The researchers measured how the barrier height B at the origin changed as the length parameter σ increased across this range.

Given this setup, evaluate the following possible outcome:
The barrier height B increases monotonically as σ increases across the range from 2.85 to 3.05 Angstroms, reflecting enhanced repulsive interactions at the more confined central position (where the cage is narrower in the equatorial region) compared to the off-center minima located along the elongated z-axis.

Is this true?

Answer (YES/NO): NO